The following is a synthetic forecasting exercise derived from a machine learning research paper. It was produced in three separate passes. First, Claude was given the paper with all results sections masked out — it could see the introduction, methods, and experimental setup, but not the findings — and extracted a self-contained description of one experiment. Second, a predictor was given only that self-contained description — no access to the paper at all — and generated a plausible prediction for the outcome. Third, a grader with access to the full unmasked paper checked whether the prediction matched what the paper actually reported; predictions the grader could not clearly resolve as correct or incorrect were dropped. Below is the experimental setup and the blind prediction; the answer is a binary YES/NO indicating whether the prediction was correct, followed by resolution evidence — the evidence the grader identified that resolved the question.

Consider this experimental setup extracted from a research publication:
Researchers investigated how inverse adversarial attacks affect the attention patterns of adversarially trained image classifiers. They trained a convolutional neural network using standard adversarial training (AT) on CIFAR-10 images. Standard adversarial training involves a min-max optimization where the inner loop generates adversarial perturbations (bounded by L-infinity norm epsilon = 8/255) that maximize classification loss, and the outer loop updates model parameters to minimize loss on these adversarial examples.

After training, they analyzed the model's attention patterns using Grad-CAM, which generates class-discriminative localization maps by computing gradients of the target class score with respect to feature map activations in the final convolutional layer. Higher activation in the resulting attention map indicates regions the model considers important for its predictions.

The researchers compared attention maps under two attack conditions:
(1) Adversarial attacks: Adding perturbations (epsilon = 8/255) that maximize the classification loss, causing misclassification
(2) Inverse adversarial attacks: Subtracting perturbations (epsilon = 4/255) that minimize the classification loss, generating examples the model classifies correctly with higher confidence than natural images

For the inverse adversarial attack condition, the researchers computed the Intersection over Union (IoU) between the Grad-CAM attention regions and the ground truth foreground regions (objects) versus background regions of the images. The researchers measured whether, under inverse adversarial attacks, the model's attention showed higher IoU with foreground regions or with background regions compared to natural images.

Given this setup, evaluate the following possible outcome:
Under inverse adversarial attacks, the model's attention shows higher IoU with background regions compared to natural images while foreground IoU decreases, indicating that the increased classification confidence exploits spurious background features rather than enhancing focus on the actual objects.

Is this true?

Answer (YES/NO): YES